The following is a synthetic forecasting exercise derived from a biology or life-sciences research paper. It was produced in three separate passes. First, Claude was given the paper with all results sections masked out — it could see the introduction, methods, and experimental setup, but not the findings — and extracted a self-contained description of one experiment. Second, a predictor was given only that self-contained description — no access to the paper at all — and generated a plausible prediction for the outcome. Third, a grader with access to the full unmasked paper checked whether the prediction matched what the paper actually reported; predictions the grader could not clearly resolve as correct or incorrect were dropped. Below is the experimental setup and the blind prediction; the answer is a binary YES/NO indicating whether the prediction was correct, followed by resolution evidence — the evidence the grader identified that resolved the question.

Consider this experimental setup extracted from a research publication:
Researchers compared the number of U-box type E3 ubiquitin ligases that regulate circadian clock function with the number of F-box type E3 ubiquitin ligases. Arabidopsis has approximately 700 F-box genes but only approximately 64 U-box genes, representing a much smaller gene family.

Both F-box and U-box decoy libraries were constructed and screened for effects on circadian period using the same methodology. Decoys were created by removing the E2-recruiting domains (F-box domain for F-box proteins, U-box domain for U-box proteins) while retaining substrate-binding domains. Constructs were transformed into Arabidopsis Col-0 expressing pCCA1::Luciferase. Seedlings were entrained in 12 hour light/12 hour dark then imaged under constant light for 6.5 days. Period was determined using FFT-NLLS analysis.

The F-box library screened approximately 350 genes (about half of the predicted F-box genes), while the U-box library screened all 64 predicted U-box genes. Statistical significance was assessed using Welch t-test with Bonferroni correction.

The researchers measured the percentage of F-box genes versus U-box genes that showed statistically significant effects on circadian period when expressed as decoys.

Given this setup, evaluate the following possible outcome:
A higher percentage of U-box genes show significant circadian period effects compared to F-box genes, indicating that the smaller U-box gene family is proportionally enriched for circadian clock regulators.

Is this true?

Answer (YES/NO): NO